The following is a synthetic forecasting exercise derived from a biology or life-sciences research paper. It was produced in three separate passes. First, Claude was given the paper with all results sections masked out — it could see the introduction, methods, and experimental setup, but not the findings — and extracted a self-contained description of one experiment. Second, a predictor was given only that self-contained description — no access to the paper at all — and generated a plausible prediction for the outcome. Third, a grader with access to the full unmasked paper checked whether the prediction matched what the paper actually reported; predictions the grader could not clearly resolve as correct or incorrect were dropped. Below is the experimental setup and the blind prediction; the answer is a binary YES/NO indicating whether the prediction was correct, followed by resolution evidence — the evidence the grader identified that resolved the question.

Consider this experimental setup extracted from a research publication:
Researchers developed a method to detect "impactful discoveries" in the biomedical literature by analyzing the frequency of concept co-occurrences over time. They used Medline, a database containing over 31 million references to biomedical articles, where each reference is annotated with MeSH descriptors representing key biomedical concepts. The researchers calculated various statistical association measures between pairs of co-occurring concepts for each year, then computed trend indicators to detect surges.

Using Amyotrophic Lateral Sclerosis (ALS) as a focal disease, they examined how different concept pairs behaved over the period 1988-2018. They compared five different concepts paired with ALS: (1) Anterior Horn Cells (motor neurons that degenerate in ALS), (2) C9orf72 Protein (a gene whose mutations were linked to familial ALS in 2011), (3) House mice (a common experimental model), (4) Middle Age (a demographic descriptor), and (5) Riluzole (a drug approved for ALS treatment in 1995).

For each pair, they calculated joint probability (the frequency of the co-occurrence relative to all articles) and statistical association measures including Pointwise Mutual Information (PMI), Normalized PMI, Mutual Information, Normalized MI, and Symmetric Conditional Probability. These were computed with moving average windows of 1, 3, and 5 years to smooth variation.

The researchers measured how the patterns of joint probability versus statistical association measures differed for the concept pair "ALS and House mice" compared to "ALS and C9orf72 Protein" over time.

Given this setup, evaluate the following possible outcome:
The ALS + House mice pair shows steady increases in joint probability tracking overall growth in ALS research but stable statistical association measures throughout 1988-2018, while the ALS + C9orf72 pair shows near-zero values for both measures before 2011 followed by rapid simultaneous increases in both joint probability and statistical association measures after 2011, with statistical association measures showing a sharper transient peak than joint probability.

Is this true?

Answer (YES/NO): NO